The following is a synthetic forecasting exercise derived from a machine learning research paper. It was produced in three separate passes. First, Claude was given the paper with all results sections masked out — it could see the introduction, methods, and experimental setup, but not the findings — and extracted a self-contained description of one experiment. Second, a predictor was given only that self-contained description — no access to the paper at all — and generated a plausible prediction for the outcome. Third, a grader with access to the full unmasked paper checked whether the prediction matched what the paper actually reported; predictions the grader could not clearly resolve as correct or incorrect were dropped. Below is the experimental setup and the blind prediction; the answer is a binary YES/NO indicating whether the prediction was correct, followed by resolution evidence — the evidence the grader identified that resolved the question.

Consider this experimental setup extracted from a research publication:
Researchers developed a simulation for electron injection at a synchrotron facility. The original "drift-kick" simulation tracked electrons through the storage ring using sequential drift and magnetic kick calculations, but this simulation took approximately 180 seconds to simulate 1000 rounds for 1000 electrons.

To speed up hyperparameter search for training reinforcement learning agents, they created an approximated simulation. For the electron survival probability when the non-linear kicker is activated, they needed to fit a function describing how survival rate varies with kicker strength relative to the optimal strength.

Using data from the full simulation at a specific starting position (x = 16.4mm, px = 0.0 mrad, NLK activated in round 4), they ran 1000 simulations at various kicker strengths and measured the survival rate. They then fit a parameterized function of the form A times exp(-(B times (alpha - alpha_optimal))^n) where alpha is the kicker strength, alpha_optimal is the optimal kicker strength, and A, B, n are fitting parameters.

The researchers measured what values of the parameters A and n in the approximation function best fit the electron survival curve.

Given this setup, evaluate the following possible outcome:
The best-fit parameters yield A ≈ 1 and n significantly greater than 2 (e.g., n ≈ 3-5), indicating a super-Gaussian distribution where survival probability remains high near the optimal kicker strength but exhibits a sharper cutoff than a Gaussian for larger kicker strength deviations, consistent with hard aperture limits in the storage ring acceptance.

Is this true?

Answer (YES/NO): YES